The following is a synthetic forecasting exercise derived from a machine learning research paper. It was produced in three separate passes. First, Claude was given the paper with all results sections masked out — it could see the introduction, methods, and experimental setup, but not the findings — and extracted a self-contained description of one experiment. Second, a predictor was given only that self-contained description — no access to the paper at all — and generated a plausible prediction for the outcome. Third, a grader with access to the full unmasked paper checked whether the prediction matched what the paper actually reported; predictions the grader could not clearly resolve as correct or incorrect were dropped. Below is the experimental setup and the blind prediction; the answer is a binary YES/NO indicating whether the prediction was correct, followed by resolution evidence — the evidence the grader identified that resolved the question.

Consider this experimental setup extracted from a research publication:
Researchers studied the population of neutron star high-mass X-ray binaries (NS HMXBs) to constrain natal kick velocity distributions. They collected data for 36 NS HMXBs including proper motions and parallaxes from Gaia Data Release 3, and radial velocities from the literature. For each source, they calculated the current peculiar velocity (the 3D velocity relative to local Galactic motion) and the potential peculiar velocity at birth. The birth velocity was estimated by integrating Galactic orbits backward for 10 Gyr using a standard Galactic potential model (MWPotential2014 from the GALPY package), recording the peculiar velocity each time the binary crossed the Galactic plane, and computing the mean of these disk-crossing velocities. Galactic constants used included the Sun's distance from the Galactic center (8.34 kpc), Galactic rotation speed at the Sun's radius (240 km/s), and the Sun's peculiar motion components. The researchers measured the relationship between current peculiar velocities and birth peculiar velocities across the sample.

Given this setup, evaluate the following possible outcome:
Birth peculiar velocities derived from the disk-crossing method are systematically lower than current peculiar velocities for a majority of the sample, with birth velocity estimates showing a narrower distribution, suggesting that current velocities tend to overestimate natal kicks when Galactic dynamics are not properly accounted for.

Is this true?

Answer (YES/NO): NO